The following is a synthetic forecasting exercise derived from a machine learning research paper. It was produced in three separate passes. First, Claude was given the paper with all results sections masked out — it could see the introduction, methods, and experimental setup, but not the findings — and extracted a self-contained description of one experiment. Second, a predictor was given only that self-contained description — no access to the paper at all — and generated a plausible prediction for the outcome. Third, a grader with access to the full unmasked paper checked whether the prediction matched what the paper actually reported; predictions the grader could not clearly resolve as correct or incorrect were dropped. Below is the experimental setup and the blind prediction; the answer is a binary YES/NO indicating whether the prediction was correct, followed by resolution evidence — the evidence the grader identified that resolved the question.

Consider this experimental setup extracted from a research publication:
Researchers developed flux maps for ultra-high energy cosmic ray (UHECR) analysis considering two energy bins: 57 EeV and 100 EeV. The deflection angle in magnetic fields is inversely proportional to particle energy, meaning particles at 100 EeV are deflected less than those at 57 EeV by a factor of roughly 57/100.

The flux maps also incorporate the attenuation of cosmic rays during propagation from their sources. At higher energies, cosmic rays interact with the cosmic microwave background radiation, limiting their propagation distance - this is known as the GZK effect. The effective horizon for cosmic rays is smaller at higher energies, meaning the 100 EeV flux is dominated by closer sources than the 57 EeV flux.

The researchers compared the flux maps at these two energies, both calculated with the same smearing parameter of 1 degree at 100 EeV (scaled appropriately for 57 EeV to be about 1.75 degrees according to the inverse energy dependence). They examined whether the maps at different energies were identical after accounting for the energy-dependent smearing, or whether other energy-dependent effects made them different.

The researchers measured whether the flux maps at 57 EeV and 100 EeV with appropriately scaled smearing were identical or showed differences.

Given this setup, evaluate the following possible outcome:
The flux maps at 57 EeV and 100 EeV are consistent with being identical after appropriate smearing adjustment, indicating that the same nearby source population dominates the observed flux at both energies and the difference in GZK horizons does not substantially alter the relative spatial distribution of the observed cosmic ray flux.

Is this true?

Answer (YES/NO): NO